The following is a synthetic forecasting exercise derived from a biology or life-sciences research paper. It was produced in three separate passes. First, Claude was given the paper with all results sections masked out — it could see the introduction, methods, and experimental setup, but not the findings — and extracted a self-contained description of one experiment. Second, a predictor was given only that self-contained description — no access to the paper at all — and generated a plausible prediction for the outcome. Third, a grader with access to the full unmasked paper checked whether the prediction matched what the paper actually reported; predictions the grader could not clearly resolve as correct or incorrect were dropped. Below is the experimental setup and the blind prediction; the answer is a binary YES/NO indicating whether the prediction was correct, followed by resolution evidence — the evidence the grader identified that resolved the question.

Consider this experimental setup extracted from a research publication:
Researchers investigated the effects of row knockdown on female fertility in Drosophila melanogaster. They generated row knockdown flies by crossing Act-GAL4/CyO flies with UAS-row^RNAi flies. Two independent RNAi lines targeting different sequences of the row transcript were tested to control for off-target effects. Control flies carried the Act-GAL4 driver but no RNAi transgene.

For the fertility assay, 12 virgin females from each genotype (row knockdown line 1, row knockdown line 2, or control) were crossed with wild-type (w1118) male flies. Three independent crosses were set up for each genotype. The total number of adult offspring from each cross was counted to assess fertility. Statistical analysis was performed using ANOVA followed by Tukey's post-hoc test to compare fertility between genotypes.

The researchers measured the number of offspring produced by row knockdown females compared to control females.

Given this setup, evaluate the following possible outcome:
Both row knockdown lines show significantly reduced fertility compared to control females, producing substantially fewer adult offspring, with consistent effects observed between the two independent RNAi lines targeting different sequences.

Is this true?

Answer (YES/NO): YES